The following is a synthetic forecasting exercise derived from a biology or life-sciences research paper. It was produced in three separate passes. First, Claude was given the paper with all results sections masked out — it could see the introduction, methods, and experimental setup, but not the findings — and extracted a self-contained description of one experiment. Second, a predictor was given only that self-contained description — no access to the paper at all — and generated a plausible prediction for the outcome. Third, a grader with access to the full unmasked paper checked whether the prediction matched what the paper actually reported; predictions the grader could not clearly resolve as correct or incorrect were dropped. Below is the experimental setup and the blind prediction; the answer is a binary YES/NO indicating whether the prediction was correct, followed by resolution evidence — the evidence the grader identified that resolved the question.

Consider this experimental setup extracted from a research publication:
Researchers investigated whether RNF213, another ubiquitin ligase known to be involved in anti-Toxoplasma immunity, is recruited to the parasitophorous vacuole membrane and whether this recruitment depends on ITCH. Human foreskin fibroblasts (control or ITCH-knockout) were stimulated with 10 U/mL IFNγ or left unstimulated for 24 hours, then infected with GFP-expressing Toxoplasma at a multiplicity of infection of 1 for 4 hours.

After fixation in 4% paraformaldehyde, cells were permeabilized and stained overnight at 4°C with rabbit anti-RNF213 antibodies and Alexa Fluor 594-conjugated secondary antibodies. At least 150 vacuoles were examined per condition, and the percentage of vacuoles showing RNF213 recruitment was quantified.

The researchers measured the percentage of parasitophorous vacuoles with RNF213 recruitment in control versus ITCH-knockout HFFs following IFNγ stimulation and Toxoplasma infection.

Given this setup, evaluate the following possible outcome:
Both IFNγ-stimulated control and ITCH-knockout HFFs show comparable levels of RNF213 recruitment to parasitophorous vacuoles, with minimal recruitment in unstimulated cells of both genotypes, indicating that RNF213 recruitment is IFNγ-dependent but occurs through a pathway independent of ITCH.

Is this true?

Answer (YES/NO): NO